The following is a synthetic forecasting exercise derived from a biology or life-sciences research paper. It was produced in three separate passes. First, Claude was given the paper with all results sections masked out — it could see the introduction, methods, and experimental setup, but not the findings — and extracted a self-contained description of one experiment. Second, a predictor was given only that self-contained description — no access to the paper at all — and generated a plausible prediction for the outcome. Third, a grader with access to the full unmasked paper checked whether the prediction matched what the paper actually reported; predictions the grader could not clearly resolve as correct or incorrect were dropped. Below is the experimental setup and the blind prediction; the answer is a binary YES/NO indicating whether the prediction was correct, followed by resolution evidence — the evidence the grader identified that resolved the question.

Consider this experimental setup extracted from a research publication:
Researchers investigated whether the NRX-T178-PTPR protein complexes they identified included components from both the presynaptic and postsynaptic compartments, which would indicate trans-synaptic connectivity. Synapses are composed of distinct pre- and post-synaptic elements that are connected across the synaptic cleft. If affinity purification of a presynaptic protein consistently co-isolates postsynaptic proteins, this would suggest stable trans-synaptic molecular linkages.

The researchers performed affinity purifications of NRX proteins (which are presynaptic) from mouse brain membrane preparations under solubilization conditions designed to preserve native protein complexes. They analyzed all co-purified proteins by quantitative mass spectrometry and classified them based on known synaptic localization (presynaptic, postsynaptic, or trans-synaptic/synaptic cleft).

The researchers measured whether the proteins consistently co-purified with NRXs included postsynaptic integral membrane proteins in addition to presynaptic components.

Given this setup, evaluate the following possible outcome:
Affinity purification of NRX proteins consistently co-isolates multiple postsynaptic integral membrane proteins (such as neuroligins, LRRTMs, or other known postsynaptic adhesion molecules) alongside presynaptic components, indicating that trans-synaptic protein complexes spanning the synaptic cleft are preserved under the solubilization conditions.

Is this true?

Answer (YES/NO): YES